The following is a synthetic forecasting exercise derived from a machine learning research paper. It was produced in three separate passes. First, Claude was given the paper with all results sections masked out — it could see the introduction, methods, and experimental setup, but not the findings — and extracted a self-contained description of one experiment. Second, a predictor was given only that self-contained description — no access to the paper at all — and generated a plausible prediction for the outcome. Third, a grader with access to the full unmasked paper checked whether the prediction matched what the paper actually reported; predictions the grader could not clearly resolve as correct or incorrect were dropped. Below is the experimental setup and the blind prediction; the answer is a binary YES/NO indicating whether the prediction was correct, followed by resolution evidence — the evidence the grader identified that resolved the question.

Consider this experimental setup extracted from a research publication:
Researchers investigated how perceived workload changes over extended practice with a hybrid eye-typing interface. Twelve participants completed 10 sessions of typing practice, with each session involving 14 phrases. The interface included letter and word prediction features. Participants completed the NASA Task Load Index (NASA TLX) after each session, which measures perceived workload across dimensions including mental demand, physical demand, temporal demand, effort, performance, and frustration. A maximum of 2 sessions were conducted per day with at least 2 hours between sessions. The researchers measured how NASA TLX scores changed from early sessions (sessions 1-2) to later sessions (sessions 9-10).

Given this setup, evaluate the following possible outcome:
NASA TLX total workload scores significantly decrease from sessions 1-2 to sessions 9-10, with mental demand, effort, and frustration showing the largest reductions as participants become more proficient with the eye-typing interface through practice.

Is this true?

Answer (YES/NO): NO